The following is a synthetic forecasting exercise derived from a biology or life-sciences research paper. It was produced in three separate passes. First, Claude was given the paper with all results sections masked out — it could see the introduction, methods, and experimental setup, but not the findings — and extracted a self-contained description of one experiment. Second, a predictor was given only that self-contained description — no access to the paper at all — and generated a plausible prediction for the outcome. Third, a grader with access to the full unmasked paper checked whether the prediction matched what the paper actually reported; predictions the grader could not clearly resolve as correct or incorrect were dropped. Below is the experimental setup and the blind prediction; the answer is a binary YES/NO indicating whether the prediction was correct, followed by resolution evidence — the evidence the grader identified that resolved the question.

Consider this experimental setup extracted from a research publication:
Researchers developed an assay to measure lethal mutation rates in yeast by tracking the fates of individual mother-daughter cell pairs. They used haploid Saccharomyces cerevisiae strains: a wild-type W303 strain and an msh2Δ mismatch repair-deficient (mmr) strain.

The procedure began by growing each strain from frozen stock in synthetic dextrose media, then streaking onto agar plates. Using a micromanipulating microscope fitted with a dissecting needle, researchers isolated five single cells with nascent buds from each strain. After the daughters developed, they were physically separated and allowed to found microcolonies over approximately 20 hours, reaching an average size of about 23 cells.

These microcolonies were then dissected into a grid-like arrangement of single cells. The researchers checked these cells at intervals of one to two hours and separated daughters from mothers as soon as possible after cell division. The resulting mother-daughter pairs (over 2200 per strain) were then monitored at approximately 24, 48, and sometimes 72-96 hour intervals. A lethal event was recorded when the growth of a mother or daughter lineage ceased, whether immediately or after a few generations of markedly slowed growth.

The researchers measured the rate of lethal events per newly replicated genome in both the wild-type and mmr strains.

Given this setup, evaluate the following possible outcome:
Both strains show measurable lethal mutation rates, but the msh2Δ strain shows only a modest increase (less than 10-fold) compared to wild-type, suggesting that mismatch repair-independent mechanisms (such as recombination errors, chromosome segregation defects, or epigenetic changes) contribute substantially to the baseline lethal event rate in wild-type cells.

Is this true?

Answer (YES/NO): NO